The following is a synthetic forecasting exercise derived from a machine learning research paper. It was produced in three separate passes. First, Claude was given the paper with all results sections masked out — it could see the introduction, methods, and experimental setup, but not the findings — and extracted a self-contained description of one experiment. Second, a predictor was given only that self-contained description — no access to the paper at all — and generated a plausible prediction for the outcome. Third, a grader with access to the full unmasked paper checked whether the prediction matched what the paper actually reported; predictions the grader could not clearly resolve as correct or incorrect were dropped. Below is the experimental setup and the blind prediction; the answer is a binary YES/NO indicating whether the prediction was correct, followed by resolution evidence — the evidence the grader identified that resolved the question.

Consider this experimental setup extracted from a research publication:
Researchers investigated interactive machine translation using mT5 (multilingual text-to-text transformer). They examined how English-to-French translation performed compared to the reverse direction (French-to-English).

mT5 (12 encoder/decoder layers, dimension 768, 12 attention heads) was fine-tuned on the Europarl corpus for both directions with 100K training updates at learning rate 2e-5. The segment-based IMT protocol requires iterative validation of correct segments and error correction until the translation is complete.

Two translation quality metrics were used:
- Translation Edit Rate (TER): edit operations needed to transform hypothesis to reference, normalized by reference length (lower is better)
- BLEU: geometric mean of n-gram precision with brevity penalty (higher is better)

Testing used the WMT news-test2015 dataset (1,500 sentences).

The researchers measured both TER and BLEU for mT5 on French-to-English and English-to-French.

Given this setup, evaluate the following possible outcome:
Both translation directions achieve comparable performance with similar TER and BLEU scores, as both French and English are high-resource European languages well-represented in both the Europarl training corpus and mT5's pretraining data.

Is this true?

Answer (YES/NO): NO